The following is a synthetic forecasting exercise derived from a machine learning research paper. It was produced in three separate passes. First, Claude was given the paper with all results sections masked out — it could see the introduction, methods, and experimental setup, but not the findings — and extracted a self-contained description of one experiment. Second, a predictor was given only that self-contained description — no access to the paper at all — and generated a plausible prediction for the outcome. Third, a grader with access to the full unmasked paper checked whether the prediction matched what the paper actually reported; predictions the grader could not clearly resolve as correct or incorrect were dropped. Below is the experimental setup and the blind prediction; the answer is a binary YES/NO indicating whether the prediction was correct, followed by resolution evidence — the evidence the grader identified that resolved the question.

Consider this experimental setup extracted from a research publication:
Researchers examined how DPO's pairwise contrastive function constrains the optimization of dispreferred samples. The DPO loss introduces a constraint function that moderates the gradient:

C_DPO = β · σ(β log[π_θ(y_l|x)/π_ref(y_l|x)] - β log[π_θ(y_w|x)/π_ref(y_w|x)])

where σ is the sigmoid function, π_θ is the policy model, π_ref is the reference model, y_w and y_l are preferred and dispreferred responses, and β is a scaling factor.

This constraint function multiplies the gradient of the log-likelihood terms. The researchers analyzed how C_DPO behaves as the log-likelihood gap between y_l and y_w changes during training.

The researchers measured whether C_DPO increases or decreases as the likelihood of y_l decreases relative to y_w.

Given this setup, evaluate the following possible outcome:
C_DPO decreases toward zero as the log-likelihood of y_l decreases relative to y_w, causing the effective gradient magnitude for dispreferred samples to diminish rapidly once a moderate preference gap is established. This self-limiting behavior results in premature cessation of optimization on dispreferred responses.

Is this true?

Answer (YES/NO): NO